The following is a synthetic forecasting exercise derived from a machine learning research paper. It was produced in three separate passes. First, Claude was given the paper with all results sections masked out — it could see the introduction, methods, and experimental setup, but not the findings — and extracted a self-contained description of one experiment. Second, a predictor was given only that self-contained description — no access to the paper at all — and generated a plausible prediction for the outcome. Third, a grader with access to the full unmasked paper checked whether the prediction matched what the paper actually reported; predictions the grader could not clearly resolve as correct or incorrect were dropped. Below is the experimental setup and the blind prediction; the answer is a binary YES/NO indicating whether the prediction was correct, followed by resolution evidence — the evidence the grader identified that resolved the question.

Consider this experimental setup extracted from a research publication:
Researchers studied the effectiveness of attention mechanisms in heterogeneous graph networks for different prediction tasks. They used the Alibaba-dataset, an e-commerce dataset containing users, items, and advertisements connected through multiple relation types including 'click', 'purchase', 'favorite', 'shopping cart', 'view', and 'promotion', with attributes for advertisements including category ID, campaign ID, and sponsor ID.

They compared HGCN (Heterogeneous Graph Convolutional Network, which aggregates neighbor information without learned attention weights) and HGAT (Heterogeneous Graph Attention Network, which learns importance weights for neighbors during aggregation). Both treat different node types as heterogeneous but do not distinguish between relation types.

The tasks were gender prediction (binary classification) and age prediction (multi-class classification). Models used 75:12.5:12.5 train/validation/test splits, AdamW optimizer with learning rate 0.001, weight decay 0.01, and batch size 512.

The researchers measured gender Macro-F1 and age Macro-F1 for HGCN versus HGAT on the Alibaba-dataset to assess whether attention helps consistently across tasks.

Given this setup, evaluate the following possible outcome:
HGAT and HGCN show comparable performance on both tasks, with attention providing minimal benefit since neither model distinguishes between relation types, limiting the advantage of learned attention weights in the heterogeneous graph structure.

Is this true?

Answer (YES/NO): NO